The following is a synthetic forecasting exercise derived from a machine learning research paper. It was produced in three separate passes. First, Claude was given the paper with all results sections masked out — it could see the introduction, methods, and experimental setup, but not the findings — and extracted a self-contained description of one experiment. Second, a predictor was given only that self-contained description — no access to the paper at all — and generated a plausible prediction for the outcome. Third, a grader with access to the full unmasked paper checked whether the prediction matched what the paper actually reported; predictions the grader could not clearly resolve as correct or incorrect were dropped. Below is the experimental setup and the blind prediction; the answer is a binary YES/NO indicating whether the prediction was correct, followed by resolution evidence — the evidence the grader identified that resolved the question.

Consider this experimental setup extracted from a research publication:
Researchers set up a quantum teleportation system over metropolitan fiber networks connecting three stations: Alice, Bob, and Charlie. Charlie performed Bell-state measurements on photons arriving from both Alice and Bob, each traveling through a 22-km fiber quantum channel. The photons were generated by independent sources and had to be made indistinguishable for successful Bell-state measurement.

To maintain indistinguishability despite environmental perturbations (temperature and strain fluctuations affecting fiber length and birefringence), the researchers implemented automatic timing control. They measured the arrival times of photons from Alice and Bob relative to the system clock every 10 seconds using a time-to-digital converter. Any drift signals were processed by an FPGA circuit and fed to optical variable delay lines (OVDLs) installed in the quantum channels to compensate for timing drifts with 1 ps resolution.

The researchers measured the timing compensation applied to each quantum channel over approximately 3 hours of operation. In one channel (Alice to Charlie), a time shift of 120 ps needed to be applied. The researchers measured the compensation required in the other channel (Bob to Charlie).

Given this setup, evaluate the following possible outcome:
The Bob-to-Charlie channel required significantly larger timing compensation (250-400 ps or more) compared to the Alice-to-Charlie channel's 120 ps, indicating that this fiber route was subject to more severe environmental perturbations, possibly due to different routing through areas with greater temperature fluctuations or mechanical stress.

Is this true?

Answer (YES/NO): NO